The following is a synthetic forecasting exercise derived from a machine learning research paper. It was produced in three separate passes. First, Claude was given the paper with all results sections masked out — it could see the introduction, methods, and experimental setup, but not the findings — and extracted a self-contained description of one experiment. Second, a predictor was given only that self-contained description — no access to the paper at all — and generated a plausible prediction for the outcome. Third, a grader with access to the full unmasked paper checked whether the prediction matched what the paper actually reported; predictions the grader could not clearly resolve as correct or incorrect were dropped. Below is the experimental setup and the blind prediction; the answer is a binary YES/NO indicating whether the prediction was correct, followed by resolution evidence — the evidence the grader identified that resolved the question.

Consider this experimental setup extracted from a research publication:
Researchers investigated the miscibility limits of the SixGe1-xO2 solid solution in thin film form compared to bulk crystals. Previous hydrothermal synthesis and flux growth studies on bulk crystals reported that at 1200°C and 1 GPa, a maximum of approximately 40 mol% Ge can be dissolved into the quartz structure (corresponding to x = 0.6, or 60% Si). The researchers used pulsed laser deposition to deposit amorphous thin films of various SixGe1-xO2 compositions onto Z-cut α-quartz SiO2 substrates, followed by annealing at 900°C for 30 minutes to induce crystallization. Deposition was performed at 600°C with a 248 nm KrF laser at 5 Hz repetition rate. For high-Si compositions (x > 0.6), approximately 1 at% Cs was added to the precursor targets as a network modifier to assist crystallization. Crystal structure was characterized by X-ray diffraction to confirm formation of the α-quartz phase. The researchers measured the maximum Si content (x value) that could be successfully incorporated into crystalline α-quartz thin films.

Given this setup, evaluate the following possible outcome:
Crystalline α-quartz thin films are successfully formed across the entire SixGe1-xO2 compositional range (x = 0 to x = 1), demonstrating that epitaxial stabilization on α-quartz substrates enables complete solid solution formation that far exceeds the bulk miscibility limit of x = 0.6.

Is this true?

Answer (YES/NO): NO